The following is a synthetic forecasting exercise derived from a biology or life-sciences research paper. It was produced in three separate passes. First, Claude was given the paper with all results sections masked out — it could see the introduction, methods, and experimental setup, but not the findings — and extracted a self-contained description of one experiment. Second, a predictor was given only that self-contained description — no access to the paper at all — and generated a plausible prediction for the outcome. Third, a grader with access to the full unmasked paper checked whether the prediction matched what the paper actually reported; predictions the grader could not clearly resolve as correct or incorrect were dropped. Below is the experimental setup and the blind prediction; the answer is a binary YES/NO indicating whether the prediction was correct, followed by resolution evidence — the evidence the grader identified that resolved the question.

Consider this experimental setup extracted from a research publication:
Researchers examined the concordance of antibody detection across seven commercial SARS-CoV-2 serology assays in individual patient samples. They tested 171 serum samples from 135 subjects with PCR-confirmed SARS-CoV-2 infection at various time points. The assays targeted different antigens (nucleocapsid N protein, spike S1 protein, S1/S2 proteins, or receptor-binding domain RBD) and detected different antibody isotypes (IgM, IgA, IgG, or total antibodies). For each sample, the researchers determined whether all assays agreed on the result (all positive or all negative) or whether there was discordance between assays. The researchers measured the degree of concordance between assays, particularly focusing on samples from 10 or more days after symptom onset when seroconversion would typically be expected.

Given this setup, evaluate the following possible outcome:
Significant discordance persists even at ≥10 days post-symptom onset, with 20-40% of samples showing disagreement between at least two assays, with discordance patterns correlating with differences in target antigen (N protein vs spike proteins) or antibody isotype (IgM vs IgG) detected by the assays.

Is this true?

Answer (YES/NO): NO